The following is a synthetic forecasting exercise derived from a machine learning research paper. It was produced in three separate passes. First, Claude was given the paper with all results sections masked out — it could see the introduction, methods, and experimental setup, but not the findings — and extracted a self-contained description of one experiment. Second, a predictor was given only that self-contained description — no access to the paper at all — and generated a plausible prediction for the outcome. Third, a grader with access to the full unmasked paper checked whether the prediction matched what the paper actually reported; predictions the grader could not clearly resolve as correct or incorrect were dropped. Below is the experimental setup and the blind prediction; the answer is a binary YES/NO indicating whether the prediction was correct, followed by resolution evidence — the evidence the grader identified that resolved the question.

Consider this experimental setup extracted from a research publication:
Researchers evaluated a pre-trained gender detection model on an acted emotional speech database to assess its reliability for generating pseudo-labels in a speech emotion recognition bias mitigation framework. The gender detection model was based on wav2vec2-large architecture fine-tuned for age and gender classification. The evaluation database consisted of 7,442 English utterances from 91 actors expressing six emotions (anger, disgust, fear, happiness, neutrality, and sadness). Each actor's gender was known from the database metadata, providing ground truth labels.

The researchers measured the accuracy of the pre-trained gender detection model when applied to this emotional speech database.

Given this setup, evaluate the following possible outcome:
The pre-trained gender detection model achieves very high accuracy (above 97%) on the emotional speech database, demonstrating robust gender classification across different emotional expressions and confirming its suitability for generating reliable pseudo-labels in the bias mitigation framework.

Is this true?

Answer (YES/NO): NO